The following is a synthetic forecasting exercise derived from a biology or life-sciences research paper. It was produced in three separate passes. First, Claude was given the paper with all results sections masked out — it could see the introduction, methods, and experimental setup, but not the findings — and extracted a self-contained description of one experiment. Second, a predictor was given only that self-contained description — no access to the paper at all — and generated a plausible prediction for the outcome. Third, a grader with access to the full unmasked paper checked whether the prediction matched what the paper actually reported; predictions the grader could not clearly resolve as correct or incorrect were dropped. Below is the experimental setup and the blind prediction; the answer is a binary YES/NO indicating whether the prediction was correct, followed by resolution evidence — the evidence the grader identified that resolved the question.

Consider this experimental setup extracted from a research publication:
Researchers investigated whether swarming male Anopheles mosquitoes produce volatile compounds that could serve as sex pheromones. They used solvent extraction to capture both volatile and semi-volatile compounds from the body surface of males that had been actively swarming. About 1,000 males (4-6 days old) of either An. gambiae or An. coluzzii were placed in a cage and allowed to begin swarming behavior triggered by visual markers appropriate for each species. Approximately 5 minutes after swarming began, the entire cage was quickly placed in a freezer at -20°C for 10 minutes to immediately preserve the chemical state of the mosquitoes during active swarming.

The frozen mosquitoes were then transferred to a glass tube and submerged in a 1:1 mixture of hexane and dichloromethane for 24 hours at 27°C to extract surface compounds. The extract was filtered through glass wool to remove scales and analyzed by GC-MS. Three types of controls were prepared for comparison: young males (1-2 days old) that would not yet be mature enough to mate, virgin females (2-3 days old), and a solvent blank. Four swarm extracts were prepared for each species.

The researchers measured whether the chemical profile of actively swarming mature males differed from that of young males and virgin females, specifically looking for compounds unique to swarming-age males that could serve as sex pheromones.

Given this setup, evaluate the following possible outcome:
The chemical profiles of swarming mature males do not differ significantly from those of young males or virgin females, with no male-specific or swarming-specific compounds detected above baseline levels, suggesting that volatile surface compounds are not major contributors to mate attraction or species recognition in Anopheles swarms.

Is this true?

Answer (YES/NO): YES